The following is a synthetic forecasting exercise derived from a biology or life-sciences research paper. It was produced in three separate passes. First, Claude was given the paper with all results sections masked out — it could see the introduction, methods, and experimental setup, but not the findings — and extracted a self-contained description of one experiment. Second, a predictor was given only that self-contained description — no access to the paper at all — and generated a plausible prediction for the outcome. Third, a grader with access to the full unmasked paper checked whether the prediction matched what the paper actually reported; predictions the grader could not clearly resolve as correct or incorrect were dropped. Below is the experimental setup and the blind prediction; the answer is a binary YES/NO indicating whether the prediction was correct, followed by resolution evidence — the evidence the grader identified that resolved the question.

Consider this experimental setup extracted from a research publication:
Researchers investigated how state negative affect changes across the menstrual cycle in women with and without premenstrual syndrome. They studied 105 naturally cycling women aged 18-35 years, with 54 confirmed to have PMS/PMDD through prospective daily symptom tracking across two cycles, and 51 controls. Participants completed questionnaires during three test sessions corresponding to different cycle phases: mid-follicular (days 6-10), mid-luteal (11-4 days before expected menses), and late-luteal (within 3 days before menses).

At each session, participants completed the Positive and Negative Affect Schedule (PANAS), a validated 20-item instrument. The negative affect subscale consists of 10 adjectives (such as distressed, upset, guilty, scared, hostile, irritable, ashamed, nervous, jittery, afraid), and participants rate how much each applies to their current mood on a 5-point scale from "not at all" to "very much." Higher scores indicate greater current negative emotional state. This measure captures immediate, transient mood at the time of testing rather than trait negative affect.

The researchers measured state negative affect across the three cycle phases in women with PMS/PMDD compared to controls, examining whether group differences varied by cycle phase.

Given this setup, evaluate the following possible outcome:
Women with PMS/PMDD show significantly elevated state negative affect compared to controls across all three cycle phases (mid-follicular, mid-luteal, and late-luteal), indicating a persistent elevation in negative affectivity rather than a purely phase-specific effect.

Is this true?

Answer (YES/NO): NO